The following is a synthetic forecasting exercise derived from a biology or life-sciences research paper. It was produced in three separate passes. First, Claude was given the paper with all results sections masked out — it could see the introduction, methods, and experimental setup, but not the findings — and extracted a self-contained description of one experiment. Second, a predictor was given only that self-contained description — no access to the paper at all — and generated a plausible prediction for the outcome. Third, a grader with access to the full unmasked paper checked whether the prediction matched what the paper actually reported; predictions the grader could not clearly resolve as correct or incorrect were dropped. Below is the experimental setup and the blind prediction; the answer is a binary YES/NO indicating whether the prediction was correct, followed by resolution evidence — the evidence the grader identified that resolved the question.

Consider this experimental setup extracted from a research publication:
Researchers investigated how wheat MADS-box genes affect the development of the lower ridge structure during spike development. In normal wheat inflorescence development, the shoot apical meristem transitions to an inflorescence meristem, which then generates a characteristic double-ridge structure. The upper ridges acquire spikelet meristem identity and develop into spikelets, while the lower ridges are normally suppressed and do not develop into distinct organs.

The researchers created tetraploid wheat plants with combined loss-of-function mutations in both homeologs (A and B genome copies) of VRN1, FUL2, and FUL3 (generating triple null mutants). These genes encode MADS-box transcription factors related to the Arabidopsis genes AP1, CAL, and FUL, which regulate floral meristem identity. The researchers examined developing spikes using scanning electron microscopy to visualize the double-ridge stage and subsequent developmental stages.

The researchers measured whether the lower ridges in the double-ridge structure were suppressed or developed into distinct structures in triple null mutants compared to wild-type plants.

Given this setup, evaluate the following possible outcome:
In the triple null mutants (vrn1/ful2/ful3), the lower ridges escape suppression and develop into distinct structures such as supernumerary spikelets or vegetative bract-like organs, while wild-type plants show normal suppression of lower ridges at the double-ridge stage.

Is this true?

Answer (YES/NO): NO